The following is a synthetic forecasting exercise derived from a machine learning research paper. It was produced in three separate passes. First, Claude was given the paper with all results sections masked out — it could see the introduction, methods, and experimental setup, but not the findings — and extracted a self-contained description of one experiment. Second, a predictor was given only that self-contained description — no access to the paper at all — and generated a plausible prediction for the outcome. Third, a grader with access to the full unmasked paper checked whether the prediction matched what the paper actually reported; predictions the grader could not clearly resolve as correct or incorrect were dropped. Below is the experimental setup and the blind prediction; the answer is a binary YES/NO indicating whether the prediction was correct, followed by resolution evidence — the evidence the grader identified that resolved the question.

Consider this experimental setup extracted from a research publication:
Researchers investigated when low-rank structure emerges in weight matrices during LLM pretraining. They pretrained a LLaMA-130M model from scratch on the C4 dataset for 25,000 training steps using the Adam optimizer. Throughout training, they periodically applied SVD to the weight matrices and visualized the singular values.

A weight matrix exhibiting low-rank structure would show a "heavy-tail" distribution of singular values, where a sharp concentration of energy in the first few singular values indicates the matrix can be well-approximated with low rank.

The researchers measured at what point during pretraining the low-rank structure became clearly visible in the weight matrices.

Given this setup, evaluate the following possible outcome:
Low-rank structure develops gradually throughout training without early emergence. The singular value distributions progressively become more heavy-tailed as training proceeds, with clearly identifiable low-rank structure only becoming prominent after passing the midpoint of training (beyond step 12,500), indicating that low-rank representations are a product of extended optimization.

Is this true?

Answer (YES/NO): NO